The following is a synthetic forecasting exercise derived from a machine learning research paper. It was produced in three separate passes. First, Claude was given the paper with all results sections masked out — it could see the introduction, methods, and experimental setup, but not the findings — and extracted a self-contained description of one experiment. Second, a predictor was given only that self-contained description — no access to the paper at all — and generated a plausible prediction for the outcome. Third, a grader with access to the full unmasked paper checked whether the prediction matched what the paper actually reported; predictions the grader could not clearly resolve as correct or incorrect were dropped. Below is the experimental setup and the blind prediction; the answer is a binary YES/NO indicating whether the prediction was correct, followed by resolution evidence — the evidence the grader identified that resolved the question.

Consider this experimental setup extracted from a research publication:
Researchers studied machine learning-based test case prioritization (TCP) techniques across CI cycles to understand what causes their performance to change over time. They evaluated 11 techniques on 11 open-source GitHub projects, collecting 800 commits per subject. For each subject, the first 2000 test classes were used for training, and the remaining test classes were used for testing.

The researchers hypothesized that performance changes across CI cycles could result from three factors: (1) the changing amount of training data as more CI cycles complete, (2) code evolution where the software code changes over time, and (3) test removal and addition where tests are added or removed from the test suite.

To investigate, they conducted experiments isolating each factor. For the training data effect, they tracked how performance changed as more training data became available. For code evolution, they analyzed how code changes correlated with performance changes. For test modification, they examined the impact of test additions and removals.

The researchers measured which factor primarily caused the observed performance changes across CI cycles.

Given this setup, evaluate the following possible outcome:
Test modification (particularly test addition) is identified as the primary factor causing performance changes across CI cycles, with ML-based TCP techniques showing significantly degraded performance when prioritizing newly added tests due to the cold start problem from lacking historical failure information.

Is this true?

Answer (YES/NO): NO